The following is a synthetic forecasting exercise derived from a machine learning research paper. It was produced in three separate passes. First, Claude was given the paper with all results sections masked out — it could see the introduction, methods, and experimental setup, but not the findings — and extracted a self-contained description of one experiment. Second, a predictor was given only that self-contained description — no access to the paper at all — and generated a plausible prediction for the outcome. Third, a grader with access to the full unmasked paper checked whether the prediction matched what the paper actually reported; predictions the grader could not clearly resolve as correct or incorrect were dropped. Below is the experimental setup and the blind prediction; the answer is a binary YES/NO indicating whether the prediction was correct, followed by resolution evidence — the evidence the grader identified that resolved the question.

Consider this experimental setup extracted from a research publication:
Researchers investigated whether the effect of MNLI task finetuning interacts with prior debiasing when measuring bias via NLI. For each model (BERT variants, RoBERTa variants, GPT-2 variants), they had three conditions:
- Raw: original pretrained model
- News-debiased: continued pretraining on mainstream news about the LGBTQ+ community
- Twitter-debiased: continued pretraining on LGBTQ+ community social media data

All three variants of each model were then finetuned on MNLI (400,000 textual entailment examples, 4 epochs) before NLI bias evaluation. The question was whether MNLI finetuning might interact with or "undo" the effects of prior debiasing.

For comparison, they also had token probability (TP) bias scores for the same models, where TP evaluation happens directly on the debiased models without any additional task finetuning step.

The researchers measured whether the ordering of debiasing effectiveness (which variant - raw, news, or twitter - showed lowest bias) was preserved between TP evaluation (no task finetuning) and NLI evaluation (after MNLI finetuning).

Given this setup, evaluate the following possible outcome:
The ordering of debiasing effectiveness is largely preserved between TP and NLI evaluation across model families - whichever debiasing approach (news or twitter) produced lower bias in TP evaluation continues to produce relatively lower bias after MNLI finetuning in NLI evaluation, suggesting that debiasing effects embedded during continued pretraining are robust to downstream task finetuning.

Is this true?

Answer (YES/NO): NO